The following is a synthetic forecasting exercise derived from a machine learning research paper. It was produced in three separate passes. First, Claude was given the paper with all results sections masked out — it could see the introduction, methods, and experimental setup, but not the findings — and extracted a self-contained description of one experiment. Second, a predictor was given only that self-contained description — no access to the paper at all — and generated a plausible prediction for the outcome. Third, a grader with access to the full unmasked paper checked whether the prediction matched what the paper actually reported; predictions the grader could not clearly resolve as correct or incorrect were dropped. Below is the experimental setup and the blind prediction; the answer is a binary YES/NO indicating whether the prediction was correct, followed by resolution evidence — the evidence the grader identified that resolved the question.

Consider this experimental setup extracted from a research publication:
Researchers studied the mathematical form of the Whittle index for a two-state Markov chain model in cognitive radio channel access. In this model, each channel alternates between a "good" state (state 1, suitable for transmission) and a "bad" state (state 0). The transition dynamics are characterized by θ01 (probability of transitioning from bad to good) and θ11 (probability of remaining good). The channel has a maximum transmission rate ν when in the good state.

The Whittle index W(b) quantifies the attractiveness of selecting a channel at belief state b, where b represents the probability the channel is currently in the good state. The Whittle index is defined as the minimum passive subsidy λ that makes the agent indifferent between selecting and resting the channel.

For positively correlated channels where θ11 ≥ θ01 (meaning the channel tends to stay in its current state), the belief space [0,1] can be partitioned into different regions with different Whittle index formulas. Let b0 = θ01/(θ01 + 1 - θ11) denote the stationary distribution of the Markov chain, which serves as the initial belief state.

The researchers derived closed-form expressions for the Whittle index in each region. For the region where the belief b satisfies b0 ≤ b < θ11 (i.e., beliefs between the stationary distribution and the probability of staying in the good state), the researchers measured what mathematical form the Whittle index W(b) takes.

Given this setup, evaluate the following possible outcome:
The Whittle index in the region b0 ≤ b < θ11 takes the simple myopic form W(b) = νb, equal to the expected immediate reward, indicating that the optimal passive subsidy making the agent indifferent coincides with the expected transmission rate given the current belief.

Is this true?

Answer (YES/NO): NO